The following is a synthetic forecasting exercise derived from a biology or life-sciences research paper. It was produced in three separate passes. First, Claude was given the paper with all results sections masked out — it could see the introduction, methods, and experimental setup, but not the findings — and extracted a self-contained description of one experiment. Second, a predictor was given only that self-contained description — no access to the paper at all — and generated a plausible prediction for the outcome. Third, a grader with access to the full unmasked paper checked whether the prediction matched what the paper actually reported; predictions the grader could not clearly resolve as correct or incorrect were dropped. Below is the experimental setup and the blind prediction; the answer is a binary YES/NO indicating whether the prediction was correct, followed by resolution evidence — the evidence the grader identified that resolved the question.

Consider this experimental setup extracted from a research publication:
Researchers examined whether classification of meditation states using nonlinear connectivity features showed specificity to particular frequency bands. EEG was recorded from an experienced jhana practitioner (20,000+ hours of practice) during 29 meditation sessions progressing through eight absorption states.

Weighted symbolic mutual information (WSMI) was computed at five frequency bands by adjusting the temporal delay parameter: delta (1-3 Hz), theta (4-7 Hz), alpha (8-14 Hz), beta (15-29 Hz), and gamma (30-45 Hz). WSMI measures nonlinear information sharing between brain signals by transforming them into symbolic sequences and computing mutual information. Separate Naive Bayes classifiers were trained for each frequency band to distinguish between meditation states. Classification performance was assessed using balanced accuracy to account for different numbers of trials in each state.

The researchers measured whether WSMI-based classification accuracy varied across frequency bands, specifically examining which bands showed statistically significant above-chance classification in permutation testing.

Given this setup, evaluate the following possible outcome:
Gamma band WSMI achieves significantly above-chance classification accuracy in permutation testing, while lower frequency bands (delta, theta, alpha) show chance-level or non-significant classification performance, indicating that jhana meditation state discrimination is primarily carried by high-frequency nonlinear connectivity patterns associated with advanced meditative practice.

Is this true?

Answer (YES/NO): NO